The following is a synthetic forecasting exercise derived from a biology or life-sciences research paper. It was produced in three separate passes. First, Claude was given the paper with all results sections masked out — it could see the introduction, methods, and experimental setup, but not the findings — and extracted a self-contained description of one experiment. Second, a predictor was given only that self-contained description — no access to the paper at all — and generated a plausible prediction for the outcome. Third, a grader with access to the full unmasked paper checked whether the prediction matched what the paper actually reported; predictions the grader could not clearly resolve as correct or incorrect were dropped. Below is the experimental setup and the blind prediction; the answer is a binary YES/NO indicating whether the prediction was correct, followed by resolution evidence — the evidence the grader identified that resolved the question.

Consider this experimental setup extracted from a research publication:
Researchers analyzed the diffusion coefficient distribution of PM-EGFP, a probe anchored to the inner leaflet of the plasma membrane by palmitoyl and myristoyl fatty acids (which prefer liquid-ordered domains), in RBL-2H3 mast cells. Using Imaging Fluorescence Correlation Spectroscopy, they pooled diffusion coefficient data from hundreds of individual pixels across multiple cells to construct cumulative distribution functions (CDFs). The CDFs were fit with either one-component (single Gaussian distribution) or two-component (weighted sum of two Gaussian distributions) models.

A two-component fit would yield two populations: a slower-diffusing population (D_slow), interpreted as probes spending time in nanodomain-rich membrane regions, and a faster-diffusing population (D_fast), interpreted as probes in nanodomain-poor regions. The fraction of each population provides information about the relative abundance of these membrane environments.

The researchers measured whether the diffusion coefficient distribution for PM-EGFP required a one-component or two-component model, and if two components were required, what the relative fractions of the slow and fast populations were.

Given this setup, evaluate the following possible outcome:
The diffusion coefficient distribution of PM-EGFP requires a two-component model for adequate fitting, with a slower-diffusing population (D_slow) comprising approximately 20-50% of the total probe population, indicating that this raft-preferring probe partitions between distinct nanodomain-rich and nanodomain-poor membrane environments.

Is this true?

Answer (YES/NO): NO